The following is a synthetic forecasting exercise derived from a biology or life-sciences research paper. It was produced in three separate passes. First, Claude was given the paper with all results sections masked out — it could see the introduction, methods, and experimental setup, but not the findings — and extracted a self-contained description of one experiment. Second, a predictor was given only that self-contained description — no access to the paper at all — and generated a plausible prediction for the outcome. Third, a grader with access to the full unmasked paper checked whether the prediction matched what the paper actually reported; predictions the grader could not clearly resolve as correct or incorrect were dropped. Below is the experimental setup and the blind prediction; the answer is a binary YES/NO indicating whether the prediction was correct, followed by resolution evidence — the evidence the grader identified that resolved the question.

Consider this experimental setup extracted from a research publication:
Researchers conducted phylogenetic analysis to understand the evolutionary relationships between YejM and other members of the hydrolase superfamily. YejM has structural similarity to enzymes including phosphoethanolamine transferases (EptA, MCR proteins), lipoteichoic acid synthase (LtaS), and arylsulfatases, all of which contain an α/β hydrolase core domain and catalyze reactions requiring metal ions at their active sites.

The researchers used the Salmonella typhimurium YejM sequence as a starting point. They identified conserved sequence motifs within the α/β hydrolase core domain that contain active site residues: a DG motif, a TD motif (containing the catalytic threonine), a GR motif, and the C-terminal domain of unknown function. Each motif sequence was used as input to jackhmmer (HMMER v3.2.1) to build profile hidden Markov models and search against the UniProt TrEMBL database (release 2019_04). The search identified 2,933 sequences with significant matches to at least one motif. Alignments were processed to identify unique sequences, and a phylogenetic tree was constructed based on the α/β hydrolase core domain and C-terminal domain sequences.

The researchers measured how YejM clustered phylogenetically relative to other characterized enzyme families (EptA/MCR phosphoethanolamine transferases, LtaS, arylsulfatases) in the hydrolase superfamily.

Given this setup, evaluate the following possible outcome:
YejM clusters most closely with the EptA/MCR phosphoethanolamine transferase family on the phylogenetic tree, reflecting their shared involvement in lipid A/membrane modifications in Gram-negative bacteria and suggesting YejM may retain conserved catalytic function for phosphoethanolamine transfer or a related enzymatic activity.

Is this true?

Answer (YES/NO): NO